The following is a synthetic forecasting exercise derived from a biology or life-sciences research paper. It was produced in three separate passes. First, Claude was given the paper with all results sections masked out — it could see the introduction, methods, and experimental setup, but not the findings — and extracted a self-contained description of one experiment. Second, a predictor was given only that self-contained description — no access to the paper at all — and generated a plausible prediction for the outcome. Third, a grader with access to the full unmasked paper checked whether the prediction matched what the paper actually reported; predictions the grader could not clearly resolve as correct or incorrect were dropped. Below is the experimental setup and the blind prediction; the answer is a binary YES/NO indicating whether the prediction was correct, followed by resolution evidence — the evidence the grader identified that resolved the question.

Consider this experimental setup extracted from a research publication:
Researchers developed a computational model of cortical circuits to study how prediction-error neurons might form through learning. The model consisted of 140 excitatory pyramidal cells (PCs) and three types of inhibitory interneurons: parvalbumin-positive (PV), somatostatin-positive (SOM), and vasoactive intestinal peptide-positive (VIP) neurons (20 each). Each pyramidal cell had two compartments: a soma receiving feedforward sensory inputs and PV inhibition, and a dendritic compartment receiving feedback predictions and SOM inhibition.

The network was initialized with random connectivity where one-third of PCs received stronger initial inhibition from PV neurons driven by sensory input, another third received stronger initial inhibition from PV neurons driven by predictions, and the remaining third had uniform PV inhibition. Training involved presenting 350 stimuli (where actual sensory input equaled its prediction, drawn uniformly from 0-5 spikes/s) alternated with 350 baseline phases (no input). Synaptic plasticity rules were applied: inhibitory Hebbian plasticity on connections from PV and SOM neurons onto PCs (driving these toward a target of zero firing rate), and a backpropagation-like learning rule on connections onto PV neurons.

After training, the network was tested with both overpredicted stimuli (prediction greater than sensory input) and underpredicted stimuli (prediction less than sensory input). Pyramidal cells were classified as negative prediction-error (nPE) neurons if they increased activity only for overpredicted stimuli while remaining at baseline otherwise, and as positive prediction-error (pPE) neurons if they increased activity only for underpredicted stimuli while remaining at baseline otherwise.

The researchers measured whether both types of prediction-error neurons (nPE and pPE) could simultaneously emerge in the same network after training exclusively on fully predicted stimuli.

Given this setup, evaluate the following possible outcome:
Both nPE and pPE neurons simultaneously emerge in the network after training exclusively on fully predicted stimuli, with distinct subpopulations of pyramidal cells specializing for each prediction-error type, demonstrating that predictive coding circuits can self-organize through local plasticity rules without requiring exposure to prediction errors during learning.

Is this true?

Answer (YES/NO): YES